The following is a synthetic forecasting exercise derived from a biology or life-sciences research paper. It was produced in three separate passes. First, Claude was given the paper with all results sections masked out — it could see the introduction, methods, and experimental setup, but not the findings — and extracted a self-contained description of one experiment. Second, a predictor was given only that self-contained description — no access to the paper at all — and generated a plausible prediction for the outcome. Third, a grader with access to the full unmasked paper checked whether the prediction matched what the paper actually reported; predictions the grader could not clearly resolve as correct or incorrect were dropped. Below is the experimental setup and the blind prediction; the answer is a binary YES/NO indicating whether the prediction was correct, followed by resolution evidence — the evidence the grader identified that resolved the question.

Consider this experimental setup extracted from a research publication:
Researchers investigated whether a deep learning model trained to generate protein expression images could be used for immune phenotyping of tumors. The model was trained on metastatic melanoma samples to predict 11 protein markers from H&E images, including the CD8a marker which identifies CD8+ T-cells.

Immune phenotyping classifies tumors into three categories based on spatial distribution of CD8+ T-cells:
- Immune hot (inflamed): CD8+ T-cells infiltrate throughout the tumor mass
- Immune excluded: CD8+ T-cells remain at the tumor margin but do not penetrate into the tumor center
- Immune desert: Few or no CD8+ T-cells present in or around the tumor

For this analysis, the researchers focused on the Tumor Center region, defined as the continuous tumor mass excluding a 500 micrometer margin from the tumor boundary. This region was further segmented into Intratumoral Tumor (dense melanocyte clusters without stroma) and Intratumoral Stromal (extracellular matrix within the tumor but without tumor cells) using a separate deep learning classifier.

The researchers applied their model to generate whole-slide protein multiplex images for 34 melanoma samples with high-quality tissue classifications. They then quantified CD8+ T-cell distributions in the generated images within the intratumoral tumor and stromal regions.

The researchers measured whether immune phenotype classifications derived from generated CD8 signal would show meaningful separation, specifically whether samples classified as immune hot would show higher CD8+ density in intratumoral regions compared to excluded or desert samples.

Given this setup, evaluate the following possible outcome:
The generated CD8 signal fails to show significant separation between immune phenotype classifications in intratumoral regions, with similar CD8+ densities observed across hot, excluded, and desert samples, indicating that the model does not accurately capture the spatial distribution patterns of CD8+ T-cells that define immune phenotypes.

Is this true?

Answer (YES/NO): NO